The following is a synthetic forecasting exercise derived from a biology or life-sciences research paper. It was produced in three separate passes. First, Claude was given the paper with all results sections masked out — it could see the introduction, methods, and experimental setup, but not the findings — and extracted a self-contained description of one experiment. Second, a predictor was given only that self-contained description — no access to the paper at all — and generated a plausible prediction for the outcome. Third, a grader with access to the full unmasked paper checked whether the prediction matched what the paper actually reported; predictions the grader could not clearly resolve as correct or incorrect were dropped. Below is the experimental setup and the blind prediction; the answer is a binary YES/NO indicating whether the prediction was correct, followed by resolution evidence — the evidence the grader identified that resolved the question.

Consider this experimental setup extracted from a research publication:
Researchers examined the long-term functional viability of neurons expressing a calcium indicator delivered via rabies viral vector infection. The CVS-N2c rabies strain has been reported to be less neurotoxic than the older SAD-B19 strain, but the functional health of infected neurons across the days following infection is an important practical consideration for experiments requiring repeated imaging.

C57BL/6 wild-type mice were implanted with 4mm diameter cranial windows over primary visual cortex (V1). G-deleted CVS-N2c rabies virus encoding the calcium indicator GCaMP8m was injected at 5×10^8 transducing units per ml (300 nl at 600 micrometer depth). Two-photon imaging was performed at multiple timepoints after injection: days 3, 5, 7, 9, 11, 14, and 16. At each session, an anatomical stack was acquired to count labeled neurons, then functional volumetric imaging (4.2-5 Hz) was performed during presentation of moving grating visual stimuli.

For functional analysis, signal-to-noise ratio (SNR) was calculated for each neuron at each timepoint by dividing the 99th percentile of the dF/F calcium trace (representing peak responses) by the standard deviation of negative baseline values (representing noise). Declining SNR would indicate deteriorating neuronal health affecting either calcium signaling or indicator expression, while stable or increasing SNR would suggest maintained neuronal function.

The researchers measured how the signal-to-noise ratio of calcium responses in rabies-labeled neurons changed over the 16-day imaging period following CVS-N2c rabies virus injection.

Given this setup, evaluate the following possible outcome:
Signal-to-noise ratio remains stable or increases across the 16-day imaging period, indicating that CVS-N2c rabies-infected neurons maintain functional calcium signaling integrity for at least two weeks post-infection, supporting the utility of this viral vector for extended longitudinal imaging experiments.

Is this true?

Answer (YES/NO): YES